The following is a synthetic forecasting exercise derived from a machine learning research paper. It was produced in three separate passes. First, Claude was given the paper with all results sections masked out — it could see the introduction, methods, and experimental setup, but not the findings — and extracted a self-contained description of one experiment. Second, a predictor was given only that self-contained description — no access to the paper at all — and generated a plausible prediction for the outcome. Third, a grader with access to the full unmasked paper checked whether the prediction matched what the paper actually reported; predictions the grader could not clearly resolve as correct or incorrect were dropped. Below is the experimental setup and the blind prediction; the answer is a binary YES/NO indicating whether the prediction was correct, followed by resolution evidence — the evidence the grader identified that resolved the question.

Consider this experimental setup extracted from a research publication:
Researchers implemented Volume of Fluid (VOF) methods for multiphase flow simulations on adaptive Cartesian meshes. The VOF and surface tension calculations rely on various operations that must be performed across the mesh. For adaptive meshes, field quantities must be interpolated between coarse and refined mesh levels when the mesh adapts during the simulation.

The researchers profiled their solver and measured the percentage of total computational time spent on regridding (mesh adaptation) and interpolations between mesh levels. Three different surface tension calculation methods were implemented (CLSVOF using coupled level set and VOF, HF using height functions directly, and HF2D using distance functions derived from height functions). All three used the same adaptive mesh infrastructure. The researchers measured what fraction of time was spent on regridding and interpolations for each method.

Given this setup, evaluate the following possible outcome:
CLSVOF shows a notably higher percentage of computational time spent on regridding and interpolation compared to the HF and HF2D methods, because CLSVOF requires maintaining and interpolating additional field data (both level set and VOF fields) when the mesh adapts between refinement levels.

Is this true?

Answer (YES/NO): NO